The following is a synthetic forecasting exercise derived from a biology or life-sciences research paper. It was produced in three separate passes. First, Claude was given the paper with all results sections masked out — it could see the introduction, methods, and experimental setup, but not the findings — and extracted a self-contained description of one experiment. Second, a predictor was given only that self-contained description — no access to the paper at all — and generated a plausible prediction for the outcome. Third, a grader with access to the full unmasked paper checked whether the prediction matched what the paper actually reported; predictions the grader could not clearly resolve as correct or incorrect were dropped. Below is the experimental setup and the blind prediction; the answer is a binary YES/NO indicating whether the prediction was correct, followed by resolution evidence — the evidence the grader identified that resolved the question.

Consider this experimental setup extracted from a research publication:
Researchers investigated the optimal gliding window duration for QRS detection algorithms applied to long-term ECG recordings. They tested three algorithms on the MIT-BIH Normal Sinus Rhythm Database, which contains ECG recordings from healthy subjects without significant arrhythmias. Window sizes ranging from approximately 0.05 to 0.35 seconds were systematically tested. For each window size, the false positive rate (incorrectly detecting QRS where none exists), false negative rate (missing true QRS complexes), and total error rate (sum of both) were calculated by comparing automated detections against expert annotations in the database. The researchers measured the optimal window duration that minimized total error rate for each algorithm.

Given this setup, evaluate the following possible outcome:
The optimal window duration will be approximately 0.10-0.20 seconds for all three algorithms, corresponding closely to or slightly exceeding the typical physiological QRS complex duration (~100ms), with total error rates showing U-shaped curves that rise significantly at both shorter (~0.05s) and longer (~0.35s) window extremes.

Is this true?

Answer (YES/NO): NO